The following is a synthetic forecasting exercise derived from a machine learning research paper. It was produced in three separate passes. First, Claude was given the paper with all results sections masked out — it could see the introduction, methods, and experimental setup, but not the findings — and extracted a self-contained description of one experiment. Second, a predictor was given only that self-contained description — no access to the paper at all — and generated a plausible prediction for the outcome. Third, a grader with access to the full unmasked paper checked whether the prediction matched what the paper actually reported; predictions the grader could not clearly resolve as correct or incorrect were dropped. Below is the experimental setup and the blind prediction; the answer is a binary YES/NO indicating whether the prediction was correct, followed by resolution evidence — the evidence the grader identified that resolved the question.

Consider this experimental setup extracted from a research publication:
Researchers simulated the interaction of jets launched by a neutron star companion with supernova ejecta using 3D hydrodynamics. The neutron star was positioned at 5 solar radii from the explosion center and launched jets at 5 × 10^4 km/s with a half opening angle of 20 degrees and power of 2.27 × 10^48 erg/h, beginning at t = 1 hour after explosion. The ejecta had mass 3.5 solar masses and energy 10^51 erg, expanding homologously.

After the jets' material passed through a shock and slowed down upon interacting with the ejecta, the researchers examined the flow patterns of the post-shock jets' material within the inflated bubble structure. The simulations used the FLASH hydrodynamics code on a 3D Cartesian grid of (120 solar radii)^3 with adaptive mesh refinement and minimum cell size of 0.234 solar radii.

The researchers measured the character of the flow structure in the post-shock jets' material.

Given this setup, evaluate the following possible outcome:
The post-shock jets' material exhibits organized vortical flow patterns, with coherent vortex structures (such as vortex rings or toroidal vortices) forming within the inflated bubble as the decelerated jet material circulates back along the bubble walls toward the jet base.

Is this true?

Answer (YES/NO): NO